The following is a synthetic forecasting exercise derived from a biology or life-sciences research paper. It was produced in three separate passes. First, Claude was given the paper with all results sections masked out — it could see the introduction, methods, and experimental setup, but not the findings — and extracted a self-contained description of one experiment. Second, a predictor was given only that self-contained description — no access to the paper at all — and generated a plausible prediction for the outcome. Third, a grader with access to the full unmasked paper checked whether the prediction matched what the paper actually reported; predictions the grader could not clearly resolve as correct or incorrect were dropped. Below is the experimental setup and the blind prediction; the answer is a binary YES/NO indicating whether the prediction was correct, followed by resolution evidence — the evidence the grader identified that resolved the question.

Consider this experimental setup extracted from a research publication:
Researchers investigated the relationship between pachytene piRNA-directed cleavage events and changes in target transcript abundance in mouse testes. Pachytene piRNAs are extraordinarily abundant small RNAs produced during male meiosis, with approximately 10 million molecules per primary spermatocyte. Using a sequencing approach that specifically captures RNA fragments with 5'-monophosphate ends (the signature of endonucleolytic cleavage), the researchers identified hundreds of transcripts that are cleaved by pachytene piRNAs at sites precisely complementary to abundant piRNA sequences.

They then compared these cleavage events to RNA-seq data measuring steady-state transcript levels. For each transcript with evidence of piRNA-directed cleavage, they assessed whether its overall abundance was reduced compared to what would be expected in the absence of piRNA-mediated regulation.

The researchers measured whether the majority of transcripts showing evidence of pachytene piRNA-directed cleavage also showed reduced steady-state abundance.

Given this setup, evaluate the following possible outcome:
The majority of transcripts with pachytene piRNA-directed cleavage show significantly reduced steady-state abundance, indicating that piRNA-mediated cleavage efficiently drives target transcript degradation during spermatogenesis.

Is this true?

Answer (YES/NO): NO